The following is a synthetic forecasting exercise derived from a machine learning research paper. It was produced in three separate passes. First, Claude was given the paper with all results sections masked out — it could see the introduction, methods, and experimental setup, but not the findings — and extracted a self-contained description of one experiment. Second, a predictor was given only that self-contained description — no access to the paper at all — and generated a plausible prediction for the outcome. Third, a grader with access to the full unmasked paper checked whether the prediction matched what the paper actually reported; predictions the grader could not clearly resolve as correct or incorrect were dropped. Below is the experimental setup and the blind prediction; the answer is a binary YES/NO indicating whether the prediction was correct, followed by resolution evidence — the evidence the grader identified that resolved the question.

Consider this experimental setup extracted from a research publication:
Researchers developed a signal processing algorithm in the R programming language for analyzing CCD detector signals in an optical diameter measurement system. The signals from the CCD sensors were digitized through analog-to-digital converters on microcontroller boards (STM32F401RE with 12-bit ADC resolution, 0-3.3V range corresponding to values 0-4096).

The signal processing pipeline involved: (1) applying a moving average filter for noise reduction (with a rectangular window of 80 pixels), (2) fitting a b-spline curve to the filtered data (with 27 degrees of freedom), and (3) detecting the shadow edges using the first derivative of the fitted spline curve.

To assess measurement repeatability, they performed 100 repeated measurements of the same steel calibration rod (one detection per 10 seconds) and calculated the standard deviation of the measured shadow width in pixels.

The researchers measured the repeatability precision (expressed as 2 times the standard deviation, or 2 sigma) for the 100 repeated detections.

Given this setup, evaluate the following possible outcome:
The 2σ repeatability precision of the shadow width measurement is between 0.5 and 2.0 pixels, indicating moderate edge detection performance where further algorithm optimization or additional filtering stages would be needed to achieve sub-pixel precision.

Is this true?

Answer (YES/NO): NO